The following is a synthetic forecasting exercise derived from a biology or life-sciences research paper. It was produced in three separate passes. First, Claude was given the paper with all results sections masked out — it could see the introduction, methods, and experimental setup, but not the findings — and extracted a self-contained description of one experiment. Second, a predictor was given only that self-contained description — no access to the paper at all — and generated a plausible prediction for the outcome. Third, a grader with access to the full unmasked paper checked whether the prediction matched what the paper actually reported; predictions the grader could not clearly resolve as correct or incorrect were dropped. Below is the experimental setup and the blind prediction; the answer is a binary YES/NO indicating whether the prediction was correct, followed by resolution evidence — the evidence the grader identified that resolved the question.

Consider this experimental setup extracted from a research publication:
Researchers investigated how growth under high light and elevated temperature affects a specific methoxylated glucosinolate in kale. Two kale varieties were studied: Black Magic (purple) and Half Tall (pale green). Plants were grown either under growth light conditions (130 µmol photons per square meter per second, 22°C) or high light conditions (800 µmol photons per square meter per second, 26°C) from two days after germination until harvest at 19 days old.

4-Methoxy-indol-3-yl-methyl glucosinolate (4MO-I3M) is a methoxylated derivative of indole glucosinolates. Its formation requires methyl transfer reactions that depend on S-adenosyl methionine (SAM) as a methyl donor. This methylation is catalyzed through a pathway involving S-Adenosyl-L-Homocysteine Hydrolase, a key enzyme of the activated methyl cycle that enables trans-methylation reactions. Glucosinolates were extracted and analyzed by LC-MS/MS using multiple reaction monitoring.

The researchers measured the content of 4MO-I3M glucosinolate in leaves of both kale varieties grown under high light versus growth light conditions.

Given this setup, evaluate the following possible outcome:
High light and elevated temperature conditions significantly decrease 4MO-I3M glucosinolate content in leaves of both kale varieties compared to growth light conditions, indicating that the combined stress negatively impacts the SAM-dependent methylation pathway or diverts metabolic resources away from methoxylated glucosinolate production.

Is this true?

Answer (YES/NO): YES